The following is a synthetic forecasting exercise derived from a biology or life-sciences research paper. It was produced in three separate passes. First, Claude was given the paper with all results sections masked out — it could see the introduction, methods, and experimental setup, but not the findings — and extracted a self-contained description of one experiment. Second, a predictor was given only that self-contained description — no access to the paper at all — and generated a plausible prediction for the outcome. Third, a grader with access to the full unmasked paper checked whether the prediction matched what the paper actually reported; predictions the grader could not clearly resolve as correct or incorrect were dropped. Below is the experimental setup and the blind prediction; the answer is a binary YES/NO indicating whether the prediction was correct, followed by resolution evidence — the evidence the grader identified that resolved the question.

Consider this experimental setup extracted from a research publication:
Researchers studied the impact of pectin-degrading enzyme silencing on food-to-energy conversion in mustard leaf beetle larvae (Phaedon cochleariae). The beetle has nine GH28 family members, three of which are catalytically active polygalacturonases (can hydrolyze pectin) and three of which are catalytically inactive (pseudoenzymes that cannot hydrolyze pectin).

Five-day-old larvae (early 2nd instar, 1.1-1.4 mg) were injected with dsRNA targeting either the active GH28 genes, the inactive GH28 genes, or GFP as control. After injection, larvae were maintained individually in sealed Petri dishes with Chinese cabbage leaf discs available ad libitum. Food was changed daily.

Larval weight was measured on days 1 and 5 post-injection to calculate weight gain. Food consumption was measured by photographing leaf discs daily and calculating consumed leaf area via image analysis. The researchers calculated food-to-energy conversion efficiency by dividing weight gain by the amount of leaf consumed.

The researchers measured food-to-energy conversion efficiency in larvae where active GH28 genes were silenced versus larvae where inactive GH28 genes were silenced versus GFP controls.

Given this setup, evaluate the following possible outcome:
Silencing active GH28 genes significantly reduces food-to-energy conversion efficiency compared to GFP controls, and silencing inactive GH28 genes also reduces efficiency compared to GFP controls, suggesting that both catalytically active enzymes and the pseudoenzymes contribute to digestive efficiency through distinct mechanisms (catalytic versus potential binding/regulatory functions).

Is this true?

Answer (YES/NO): NO